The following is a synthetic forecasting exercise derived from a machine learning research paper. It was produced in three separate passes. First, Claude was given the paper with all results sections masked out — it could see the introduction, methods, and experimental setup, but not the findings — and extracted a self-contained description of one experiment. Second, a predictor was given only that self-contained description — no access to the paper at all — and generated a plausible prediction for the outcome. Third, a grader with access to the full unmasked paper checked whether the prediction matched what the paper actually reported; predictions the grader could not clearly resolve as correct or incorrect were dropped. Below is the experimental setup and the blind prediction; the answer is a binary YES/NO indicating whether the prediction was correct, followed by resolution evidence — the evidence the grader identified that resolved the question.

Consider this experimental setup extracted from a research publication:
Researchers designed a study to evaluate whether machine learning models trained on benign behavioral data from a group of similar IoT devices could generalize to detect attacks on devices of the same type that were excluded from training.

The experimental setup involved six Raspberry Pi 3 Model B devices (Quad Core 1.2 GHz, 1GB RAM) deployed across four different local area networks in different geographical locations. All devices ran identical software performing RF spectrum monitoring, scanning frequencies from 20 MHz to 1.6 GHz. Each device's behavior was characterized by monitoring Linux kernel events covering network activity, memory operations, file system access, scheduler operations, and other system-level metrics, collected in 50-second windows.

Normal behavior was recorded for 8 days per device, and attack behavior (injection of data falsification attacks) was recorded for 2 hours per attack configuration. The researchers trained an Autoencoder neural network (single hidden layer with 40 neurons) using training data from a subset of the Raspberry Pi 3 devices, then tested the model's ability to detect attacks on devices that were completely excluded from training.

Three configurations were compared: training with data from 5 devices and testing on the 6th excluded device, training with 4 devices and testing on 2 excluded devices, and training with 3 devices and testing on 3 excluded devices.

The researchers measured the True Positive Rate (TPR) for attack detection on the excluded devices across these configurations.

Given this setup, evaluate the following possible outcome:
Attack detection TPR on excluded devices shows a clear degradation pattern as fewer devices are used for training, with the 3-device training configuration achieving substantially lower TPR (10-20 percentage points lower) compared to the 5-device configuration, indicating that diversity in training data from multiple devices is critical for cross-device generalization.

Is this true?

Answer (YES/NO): NO